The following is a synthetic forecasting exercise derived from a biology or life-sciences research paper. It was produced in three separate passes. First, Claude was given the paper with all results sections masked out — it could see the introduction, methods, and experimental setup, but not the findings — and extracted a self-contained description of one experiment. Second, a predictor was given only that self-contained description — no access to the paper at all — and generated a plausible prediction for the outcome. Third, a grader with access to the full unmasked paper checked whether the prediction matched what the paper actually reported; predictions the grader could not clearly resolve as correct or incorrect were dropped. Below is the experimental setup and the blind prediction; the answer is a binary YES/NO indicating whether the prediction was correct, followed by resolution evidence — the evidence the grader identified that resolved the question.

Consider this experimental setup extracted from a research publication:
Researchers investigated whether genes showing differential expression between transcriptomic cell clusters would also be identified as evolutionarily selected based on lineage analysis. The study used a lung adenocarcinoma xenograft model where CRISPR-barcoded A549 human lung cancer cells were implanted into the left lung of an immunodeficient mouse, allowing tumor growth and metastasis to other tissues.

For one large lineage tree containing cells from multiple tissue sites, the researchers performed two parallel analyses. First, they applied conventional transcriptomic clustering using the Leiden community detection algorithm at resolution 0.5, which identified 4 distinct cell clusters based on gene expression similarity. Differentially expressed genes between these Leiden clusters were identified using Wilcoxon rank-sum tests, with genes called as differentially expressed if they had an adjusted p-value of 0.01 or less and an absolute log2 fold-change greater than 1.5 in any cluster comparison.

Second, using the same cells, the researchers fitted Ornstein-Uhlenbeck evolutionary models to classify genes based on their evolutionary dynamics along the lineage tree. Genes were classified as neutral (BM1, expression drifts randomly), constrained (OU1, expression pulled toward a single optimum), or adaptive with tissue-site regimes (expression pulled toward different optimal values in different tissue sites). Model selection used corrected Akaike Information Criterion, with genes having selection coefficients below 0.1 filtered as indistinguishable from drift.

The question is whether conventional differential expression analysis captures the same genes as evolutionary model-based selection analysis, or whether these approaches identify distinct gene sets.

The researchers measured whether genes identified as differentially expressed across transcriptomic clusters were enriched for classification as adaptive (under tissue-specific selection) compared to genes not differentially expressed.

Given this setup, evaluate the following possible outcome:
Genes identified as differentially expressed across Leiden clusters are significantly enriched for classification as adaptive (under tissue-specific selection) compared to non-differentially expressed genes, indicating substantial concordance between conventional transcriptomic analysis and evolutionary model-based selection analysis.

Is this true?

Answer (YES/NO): NO